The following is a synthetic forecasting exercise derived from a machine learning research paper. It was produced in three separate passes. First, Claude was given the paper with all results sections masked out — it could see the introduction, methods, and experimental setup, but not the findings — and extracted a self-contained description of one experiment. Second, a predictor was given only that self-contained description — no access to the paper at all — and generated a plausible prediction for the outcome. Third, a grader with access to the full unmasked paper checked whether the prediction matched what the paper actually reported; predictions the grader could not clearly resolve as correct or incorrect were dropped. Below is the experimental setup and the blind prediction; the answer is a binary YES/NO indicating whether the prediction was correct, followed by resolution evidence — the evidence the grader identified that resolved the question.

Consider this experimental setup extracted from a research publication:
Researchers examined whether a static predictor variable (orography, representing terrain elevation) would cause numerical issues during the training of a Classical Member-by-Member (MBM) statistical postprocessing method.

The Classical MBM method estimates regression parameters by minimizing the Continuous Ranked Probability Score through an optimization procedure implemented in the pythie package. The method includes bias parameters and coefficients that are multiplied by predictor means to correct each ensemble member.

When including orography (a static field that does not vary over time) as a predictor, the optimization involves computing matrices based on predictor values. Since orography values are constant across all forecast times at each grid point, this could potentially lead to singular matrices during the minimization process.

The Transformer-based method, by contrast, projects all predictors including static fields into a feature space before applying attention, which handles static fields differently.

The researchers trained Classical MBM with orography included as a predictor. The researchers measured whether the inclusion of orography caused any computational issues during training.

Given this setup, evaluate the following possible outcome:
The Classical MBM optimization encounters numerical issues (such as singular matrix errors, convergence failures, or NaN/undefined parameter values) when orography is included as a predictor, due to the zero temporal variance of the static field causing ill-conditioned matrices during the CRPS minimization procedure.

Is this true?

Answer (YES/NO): YES